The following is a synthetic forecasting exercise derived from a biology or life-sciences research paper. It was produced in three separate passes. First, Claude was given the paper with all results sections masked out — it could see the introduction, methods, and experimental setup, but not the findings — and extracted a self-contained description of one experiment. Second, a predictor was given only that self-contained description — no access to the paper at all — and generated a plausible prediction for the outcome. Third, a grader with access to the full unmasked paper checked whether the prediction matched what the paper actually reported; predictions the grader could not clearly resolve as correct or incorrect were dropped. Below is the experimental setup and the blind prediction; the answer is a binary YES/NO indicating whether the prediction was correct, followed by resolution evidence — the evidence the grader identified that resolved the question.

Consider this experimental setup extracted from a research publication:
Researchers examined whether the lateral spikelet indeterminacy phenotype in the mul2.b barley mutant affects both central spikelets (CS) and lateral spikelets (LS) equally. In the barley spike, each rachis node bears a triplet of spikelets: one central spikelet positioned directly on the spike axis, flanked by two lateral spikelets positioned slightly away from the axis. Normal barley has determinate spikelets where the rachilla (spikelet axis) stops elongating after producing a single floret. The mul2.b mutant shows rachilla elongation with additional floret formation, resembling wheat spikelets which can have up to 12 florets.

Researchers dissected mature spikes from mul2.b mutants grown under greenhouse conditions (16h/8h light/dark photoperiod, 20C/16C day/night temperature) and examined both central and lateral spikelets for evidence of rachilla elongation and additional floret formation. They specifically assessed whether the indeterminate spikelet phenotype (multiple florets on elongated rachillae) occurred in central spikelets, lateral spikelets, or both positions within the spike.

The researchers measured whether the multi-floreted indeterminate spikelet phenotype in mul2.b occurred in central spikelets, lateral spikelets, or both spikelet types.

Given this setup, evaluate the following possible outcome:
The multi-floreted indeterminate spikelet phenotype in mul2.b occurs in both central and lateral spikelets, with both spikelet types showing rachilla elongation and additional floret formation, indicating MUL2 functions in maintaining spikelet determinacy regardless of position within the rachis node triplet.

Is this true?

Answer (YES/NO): NO